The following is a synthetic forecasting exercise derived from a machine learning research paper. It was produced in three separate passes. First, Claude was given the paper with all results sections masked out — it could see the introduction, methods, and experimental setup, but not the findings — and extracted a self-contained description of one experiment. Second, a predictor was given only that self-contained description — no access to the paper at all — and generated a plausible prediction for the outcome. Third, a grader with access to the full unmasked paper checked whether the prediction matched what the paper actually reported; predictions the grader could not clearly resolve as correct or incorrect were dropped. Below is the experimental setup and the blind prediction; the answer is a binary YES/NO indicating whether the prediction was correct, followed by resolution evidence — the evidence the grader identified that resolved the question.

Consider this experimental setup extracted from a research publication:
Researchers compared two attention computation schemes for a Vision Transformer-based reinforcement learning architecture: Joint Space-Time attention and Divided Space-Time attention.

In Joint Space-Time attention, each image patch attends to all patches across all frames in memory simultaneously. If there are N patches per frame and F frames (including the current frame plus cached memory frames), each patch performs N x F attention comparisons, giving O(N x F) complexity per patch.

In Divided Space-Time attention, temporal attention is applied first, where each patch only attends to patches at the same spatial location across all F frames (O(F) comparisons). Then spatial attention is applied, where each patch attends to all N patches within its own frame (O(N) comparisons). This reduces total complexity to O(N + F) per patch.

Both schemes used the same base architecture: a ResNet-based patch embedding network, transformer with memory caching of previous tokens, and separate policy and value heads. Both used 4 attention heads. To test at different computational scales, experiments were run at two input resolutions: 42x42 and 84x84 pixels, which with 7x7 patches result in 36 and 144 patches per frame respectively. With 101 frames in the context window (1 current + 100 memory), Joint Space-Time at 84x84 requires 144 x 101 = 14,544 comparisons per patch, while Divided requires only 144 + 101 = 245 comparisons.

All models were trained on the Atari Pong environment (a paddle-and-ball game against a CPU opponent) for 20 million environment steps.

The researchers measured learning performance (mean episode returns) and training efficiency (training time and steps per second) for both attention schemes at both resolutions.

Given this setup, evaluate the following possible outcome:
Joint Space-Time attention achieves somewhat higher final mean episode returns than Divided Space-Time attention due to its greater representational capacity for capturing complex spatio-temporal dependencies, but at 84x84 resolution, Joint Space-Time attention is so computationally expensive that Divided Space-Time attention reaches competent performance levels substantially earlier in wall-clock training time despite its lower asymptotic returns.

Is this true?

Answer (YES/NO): NO